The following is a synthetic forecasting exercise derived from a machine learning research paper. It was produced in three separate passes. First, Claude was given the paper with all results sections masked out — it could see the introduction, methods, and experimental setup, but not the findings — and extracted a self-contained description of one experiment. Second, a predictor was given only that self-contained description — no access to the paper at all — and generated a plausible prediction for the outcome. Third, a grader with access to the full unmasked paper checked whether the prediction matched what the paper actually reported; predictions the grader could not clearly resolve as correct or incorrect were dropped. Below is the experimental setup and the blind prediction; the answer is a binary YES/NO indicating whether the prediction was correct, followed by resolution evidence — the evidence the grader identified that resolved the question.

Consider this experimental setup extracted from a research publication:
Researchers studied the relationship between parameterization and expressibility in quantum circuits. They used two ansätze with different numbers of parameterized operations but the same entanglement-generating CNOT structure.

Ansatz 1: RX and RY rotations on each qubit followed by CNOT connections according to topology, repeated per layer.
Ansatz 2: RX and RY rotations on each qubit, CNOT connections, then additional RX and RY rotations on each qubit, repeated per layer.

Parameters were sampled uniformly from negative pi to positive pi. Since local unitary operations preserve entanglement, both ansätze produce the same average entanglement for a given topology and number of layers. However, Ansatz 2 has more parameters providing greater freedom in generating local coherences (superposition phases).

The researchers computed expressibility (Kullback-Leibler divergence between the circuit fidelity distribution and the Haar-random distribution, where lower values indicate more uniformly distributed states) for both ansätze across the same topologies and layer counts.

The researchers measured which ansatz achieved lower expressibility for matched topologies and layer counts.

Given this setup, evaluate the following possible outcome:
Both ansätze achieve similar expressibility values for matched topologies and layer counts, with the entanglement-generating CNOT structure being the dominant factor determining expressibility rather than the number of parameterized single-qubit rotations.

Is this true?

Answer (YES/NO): NO